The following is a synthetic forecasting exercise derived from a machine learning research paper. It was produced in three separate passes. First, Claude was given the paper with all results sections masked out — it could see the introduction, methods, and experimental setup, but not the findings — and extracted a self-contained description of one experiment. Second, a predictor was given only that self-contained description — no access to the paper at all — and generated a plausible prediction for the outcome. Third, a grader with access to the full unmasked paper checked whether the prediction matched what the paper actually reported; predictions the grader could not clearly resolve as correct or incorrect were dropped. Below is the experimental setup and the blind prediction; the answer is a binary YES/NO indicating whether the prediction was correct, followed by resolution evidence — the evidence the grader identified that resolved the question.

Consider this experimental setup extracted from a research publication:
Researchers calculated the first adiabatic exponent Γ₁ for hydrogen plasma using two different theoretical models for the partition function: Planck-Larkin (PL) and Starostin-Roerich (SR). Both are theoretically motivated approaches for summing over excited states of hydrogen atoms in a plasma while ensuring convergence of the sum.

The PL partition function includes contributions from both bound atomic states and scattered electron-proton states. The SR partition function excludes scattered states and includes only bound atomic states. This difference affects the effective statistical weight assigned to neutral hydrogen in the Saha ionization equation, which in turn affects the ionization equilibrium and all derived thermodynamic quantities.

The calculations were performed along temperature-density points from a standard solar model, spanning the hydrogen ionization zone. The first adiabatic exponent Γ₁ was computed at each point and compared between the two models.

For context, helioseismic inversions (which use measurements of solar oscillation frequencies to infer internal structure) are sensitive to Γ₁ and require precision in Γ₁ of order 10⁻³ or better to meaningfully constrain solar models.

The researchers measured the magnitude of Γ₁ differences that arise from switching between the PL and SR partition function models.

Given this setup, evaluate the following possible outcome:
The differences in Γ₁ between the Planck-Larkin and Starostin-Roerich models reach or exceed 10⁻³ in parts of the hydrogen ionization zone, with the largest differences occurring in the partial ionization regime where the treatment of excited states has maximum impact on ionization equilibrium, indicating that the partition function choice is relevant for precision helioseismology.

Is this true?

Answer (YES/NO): YES